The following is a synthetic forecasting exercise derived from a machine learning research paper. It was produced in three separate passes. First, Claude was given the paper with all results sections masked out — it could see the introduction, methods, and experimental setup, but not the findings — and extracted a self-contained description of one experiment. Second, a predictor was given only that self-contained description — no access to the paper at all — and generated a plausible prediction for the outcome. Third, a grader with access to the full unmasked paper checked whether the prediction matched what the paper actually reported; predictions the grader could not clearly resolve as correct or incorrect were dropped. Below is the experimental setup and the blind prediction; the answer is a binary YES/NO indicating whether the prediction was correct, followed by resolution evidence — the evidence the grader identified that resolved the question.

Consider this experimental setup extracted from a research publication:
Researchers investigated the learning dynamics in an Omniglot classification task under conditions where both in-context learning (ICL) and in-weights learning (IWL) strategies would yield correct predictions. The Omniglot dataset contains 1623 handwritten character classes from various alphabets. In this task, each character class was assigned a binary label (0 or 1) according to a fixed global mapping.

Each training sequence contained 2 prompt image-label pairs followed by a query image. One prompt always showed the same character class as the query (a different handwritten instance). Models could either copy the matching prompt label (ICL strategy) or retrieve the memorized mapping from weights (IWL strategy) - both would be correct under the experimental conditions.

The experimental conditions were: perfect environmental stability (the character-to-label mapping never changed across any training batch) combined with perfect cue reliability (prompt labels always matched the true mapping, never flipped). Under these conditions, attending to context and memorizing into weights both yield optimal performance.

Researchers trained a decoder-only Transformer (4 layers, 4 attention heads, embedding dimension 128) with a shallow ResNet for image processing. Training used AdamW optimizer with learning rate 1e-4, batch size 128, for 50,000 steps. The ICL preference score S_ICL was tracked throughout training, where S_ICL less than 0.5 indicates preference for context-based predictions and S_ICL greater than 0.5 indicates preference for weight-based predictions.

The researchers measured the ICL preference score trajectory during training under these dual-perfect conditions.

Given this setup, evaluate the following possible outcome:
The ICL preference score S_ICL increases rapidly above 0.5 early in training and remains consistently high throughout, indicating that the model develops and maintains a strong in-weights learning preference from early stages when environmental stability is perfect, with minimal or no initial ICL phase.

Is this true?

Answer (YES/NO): NO